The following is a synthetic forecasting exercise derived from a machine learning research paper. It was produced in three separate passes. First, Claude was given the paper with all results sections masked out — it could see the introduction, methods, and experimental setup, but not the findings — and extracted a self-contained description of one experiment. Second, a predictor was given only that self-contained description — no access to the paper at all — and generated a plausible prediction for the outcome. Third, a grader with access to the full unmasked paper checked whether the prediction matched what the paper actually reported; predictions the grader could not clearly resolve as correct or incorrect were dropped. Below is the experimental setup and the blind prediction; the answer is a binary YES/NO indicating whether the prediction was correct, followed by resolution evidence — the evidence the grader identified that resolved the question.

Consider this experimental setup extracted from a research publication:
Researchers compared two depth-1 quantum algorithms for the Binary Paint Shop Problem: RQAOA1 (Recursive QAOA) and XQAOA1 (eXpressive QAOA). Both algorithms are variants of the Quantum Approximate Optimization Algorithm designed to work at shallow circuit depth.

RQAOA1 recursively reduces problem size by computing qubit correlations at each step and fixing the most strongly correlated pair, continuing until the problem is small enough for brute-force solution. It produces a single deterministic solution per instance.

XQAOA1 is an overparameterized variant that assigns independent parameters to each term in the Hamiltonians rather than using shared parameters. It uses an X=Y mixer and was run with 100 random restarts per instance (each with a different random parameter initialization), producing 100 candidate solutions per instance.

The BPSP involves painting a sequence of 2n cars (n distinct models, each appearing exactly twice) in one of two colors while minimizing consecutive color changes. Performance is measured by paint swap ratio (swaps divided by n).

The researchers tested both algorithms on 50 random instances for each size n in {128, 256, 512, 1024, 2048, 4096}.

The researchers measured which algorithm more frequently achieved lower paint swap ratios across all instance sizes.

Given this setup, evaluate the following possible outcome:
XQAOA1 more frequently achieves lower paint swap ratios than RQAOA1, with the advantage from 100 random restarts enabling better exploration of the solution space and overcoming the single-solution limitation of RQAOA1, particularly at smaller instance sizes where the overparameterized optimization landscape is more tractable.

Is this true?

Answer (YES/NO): NO